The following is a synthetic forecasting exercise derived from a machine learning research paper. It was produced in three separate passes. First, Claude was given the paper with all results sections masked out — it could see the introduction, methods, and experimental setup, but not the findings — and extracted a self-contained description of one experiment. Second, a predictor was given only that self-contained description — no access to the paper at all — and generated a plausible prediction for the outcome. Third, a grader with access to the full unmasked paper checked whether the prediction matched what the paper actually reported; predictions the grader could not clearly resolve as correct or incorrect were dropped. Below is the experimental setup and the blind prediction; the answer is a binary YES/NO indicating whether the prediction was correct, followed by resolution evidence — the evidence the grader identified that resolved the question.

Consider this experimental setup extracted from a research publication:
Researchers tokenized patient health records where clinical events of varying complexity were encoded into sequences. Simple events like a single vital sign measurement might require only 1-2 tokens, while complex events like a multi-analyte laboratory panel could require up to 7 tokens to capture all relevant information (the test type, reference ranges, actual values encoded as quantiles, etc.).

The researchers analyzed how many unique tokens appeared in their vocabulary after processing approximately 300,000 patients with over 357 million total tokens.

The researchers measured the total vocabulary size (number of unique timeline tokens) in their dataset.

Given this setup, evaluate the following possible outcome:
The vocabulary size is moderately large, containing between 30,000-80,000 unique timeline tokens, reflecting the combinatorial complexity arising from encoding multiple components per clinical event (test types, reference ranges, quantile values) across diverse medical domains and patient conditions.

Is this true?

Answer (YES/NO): NO